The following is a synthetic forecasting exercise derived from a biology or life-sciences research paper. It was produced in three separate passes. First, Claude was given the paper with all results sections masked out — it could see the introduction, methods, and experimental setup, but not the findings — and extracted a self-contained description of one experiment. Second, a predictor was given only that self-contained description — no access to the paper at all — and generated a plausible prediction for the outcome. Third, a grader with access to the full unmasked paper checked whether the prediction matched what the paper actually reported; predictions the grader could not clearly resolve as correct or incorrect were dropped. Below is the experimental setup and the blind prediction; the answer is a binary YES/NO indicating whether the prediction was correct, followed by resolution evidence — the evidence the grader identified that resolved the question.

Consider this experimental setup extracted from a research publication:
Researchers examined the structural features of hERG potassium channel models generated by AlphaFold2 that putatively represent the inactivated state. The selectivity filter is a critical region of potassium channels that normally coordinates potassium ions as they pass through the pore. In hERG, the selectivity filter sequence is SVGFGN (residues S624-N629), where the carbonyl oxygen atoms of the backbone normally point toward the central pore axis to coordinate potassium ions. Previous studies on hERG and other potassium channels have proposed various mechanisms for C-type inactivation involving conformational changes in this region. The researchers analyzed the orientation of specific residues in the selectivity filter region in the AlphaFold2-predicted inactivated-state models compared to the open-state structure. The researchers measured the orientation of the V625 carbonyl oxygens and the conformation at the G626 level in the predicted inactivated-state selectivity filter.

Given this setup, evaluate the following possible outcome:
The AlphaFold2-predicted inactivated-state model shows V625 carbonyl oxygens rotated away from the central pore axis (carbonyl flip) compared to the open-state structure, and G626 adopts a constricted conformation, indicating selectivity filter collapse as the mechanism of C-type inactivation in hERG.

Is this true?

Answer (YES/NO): YES